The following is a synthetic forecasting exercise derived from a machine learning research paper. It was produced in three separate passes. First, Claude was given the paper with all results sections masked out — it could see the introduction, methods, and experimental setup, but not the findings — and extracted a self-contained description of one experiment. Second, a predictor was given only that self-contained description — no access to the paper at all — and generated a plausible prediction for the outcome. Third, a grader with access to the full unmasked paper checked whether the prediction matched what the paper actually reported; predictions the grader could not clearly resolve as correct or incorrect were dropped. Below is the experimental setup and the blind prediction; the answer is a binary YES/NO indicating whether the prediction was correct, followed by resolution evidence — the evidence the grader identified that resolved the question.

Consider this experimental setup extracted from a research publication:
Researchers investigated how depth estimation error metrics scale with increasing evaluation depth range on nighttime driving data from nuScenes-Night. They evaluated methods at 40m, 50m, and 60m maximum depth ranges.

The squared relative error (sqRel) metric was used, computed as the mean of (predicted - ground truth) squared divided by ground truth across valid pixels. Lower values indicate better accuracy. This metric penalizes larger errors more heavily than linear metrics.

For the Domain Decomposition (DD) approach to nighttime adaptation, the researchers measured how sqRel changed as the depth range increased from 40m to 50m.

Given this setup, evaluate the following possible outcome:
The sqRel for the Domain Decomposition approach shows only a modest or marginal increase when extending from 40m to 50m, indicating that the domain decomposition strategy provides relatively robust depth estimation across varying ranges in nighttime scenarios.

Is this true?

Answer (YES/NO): NO